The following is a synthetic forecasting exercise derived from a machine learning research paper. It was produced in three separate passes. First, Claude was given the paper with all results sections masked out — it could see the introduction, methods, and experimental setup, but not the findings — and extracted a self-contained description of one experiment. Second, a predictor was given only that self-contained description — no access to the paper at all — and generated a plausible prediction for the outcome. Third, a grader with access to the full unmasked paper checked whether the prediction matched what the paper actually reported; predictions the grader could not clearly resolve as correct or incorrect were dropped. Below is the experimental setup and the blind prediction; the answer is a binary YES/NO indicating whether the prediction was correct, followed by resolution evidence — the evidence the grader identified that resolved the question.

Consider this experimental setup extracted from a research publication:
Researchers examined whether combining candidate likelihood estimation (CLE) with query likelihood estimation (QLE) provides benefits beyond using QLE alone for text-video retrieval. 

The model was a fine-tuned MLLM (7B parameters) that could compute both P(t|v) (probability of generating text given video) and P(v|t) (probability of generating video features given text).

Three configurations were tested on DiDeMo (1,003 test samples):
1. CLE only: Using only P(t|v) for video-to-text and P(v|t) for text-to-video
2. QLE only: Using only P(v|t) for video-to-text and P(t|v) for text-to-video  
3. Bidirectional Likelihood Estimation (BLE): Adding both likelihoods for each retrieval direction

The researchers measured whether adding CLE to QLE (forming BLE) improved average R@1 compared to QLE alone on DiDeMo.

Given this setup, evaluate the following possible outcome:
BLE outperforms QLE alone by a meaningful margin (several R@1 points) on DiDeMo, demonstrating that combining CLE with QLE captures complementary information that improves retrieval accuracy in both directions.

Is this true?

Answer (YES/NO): NO